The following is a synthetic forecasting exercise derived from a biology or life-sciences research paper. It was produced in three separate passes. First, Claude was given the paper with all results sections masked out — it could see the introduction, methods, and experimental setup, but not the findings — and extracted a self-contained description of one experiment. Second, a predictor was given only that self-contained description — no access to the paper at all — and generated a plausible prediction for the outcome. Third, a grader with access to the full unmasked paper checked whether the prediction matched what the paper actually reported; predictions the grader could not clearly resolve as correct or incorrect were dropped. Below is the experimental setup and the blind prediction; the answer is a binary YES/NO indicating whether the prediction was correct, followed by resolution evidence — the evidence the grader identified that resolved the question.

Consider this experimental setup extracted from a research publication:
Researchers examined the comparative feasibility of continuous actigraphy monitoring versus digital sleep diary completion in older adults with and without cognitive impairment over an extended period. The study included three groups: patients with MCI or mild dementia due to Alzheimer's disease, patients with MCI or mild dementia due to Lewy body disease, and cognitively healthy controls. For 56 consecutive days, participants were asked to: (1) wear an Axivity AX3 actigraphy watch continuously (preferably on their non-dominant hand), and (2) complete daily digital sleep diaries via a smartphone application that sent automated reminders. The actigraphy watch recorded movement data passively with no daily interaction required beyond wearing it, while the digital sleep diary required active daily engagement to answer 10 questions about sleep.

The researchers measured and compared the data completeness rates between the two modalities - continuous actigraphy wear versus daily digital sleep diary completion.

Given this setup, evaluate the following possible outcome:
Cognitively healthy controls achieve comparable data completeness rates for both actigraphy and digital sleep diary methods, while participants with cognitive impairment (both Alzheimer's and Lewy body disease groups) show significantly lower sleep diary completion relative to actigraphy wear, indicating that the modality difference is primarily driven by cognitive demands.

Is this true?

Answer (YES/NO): NO